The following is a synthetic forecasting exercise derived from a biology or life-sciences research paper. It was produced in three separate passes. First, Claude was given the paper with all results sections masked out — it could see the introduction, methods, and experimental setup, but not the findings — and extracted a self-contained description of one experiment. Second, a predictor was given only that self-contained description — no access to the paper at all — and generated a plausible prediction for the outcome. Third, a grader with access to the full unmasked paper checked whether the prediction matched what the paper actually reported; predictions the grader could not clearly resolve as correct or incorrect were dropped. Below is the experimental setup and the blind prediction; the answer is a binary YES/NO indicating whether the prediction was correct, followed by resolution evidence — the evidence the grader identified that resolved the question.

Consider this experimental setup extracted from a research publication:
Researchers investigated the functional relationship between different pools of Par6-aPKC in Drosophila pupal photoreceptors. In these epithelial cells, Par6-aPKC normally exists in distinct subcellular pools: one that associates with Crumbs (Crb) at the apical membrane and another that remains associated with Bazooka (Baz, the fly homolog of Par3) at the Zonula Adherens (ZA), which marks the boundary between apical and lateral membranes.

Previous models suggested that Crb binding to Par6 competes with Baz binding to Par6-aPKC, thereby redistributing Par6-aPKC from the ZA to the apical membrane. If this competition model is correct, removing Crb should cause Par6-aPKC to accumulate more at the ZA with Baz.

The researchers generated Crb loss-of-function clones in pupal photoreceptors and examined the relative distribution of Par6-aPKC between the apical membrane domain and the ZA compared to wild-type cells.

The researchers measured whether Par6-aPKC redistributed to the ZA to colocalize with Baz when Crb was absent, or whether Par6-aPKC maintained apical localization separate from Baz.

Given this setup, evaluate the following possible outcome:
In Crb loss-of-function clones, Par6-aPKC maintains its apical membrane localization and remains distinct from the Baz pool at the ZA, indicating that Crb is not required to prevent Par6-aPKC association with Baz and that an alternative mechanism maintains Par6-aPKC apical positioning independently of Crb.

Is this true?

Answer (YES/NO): YES